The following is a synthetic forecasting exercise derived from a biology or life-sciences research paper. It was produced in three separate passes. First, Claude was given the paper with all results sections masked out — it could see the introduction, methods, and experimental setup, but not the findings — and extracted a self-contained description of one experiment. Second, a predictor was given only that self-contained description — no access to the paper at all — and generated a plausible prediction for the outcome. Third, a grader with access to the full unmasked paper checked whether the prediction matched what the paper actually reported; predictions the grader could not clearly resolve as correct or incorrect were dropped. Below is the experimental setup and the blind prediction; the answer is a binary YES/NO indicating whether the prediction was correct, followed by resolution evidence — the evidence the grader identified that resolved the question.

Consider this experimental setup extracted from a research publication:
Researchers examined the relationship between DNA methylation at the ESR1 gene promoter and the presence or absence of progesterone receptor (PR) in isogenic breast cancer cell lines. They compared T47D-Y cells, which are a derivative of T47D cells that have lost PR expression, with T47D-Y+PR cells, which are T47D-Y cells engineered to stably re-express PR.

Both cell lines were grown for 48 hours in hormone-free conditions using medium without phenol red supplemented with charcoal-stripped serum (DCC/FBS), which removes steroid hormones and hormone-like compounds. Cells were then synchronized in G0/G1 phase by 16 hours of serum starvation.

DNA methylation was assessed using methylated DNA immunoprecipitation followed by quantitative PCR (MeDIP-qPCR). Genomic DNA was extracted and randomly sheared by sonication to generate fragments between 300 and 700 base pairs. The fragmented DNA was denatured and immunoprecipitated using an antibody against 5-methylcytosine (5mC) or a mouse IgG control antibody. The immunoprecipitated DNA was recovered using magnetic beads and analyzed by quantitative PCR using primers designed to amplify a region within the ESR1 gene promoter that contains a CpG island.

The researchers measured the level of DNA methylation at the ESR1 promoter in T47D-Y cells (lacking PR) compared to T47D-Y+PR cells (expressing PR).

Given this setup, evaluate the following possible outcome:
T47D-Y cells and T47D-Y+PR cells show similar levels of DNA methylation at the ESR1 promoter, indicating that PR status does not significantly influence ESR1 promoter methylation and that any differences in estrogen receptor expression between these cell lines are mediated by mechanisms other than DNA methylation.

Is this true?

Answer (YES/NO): NO